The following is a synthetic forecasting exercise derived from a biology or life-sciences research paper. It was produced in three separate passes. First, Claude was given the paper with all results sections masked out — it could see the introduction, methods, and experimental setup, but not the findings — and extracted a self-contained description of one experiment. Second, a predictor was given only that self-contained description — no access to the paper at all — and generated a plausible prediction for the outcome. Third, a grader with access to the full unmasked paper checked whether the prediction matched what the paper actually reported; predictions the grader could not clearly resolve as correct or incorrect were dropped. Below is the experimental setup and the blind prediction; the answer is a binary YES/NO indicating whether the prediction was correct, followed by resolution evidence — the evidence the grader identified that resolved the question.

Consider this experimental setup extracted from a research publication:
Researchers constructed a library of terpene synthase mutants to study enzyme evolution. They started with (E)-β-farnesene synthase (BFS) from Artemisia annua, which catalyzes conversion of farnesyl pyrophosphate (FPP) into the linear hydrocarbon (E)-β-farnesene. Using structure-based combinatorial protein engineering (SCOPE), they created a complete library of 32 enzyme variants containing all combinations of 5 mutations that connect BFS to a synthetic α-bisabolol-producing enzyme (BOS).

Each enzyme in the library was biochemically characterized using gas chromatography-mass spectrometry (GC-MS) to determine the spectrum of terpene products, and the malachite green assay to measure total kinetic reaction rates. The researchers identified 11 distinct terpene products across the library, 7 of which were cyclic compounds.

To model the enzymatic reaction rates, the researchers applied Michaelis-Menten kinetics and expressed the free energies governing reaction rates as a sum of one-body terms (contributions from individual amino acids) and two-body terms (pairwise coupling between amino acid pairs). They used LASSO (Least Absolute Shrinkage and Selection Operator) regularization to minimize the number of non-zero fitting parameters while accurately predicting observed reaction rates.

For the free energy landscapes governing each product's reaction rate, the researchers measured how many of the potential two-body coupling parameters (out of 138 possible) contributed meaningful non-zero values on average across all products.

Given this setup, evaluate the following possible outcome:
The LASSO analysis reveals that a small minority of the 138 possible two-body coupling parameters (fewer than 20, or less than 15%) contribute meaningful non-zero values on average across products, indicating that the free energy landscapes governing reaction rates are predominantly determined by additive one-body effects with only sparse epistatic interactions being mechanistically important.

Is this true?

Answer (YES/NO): YES